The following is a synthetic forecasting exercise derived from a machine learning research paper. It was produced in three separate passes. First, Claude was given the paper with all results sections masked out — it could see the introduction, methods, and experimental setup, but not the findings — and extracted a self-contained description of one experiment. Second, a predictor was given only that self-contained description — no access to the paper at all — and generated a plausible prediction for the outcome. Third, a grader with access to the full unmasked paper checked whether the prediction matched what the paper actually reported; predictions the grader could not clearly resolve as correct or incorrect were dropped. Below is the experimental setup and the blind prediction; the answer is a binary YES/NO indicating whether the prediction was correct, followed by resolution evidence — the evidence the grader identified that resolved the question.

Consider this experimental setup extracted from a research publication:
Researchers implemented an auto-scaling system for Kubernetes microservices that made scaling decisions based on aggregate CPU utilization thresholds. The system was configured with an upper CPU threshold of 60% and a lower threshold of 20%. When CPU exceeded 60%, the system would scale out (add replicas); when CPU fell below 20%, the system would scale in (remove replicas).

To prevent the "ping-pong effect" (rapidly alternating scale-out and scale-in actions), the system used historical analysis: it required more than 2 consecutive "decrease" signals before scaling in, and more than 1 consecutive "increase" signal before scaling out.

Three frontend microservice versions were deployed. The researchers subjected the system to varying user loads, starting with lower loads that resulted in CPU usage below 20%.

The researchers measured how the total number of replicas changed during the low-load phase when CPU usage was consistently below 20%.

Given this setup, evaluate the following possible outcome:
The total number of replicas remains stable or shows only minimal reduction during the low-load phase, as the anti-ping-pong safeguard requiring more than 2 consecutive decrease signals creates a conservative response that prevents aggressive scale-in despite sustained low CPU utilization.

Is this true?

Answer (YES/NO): NO